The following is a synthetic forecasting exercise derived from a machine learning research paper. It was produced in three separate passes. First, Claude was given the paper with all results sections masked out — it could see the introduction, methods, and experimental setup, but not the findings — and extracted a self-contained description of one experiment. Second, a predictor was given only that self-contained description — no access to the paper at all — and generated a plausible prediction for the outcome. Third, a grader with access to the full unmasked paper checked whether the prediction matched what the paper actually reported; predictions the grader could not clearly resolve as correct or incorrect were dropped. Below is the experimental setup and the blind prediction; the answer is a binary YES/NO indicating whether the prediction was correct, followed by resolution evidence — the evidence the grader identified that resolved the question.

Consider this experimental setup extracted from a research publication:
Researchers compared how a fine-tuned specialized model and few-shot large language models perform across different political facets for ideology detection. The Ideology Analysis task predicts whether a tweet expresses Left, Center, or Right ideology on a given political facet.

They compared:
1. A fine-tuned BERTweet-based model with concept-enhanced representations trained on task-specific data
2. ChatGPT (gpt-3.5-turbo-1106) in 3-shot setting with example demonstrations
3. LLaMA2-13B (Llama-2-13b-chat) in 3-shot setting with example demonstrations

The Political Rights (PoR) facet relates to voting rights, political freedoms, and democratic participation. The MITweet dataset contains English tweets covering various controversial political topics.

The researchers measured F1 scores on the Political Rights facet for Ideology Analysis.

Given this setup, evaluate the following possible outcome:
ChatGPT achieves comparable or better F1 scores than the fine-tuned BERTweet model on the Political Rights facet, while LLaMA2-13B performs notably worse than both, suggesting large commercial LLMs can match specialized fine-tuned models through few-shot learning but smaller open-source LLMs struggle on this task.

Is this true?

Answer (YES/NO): NO